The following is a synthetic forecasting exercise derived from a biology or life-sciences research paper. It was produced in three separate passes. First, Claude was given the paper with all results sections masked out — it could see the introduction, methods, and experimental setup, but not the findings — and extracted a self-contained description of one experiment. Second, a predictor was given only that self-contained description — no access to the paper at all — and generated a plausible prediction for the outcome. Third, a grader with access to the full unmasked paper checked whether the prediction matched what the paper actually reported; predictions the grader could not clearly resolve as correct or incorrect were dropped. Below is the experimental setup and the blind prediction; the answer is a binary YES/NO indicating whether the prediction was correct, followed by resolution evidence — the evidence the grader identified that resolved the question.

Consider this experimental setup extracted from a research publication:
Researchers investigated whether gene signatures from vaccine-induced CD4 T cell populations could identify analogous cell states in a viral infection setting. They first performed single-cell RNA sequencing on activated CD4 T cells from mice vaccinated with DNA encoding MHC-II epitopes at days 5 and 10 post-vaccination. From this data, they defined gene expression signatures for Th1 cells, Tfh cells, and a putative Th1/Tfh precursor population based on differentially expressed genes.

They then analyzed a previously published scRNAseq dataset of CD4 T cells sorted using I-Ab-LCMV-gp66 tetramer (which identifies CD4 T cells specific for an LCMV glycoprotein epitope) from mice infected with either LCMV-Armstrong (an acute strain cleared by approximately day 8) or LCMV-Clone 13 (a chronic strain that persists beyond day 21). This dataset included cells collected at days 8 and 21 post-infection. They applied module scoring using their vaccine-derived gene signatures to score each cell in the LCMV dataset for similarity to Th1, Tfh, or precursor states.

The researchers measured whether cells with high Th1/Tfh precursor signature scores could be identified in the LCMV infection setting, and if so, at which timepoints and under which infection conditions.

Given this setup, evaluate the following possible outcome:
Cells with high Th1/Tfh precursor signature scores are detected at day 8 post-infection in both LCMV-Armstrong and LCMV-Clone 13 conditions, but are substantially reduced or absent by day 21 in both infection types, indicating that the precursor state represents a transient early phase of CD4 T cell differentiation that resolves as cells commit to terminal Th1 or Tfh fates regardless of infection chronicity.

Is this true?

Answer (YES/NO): NO